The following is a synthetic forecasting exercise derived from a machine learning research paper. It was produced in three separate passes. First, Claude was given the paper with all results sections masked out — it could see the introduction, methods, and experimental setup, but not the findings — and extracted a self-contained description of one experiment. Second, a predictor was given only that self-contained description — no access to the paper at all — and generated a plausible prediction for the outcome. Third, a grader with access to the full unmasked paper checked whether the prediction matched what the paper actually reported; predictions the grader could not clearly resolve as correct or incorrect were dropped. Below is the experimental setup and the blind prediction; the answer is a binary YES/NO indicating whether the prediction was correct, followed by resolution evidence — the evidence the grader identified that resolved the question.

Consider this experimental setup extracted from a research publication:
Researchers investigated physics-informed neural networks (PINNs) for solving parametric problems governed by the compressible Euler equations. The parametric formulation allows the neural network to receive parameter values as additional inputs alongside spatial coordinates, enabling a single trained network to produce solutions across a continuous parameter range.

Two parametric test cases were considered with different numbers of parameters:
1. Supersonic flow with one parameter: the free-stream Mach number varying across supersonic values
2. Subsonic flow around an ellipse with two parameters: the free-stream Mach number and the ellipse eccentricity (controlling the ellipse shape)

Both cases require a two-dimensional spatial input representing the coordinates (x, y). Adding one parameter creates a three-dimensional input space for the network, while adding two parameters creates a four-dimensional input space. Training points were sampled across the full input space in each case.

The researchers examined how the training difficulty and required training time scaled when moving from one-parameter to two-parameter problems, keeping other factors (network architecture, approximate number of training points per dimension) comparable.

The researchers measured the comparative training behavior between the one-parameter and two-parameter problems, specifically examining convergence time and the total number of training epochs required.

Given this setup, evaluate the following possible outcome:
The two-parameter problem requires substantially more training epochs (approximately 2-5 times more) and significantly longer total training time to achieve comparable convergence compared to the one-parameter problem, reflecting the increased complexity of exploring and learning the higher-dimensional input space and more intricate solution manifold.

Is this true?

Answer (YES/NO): NO